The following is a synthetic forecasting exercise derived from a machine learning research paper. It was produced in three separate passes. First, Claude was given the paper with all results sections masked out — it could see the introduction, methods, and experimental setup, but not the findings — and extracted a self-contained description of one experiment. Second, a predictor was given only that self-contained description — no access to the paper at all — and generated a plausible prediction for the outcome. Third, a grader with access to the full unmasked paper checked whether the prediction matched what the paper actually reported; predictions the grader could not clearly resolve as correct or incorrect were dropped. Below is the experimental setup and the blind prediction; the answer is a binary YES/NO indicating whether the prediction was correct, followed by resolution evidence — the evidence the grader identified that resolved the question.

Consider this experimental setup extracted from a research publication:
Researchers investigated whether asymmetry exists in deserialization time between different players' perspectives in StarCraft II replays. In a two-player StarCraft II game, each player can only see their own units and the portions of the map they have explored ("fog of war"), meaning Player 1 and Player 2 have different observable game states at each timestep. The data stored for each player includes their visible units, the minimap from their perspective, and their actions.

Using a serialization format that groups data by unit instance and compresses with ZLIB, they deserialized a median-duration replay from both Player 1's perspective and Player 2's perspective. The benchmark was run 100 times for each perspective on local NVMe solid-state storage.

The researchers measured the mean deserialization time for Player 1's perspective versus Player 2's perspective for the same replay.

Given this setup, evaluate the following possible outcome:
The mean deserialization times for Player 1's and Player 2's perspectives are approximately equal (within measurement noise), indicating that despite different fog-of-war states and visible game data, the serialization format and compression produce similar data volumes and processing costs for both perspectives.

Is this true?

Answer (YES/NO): NO